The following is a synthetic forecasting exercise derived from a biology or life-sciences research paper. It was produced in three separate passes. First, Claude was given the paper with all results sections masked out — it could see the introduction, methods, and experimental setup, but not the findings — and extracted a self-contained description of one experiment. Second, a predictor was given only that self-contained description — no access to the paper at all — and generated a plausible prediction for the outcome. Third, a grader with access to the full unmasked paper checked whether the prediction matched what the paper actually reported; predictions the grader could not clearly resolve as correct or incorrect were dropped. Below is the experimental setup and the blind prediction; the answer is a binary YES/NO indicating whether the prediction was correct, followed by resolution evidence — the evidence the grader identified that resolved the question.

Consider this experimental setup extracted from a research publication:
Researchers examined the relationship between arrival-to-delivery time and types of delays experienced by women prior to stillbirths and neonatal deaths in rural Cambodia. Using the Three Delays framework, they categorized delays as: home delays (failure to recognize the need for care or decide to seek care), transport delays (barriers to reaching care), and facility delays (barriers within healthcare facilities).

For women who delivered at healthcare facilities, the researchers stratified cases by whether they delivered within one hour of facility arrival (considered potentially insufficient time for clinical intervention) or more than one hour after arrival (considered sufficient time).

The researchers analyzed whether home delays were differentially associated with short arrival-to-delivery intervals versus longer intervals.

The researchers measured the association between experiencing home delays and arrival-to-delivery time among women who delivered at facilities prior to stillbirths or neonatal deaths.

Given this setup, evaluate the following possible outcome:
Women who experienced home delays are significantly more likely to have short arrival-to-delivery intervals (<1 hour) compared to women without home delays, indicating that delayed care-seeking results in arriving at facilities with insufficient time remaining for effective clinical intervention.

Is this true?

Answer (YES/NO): YES